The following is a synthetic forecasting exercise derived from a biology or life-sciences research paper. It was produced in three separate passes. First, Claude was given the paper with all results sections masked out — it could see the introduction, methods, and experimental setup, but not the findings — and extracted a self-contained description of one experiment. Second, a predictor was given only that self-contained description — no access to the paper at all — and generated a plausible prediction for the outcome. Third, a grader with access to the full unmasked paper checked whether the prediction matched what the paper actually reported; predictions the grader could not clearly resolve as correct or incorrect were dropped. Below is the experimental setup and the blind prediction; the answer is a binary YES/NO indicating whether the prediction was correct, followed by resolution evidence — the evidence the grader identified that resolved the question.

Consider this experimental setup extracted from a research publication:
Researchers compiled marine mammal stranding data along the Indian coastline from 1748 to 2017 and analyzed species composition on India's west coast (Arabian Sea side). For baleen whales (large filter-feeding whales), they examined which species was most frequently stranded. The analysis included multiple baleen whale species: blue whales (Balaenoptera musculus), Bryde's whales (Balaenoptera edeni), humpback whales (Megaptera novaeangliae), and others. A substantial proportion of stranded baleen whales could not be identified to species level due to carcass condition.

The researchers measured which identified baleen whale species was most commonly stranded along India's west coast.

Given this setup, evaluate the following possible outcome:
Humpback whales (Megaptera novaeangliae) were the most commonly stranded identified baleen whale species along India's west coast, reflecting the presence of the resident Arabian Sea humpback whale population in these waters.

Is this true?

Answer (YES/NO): NO